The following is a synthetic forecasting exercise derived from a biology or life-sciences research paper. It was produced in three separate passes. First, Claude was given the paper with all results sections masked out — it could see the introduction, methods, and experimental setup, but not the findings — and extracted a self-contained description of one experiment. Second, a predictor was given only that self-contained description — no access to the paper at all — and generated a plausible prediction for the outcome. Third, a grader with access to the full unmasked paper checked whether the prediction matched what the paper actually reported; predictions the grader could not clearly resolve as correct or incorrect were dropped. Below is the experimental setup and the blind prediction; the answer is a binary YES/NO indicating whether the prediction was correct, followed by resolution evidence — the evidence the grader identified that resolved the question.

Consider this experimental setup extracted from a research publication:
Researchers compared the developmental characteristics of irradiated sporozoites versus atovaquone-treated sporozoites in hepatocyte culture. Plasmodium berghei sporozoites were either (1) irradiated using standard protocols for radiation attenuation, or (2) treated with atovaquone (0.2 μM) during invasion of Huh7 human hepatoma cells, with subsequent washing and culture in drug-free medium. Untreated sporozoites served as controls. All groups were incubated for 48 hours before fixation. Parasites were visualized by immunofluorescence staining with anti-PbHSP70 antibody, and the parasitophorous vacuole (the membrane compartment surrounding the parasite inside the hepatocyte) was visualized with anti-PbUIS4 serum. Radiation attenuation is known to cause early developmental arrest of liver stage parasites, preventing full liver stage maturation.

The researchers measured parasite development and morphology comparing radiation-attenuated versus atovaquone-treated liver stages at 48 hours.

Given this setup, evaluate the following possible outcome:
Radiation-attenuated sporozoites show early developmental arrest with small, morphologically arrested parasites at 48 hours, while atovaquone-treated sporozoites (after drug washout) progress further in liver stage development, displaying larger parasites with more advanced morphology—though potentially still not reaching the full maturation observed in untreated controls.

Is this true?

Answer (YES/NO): NO